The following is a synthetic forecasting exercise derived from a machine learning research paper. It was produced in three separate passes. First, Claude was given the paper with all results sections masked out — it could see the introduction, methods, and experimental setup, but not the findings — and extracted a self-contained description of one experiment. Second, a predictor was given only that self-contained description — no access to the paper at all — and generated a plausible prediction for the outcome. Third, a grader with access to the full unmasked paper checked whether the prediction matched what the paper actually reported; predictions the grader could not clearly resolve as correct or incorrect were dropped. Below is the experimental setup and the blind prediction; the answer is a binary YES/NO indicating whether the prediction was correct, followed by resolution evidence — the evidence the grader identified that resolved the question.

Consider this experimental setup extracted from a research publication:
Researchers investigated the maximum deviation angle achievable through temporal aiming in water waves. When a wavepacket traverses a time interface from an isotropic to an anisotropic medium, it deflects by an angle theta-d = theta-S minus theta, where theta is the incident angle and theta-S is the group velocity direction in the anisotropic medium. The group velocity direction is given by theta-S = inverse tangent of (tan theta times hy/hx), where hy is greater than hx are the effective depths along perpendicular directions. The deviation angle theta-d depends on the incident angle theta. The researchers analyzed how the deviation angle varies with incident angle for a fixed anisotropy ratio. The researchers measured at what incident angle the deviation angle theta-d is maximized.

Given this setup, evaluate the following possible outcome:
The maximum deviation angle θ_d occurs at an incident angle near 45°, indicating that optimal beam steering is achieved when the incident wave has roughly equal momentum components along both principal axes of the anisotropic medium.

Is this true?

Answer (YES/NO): NO